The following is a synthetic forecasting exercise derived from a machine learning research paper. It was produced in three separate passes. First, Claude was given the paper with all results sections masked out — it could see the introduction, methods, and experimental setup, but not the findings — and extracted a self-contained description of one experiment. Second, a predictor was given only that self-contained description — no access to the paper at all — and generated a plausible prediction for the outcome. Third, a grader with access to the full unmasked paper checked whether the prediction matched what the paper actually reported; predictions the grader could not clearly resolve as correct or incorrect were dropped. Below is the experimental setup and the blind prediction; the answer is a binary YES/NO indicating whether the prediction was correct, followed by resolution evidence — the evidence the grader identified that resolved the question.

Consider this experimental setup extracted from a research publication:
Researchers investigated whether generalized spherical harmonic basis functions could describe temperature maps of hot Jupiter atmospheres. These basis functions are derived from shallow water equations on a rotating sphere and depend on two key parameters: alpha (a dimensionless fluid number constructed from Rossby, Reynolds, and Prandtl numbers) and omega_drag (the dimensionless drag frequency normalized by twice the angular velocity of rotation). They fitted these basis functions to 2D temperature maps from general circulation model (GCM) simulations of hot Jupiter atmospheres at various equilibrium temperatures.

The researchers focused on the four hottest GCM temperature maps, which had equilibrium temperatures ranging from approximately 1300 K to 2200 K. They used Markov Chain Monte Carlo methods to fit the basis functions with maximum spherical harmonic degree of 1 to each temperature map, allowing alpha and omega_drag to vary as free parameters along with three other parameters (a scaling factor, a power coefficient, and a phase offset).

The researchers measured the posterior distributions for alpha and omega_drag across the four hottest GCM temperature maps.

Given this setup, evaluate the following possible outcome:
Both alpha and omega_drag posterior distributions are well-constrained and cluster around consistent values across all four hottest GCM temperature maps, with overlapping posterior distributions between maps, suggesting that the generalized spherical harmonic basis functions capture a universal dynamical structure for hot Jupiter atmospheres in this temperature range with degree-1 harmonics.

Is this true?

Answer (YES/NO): YES